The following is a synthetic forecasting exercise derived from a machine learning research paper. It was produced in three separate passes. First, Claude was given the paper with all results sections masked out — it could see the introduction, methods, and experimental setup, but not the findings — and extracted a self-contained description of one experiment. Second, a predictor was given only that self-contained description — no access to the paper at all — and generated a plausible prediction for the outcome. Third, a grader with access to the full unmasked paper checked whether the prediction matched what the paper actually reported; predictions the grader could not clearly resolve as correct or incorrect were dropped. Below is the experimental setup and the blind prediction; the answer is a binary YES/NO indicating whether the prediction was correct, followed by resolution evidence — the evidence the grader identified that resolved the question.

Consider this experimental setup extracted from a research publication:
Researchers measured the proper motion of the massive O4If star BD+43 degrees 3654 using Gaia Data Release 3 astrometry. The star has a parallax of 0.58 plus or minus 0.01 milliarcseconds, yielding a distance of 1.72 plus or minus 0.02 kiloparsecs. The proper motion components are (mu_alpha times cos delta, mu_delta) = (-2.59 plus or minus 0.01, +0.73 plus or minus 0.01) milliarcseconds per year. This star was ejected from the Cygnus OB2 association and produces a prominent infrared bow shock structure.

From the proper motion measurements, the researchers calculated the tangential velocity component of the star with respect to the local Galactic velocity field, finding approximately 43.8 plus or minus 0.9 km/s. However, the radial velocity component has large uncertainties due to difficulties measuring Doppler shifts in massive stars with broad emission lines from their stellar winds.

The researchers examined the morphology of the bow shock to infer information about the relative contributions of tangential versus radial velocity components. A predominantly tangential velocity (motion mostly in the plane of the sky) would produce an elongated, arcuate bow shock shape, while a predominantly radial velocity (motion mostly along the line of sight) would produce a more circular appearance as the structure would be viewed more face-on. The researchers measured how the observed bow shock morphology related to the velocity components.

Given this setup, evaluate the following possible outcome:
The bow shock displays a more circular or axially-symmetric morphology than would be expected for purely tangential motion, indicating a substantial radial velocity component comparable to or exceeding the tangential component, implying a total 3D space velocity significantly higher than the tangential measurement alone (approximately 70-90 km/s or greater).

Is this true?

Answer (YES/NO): NO